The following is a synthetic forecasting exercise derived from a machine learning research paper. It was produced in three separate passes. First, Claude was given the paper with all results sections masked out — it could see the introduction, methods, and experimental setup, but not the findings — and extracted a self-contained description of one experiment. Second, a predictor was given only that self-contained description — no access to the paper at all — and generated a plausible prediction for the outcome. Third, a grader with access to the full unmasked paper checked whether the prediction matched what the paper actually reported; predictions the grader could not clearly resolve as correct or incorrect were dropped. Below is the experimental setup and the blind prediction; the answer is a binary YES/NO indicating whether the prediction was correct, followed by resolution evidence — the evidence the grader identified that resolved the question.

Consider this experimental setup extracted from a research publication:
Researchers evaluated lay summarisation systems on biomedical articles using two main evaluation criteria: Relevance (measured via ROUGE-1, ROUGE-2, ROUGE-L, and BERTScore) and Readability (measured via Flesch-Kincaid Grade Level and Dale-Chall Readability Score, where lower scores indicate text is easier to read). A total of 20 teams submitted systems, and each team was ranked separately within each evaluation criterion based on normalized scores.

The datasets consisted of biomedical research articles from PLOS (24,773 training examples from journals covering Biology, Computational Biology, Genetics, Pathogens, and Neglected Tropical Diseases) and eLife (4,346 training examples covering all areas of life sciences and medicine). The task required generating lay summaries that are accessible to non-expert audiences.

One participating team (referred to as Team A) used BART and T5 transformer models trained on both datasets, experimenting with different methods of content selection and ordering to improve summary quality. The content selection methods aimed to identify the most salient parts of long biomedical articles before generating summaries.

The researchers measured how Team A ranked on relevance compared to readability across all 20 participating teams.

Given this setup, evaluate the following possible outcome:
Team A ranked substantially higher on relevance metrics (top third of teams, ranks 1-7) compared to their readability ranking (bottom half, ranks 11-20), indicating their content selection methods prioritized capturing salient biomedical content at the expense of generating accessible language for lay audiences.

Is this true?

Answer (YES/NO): NO